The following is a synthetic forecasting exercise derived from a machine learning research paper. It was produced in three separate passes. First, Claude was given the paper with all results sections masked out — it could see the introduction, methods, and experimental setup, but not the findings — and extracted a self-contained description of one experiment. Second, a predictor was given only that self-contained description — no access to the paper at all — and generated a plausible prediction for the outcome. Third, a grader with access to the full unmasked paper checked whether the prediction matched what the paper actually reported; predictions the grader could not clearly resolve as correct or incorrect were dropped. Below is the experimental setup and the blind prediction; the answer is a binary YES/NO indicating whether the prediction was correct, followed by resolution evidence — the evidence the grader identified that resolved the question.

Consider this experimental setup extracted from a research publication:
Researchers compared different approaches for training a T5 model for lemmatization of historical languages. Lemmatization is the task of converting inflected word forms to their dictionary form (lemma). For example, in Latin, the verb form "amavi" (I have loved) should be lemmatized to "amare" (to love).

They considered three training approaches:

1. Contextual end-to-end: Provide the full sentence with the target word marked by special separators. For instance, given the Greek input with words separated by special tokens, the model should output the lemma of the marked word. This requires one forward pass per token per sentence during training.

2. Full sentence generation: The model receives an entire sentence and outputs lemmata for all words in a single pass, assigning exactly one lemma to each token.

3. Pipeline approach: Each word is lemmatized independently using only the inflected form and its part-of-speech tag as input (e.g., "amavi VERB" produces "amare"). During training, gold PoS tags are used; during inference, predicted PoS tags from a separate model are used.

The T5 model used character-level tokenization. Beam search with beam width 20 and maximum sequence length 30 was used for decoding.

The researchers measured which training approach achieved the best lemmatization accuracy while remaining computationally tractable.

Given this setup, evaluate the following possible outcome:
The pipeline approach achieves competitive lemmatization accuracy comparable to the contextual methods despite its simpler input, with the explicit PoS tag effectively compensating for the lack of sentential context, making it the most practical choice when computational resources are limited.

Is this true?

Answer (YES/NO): NO